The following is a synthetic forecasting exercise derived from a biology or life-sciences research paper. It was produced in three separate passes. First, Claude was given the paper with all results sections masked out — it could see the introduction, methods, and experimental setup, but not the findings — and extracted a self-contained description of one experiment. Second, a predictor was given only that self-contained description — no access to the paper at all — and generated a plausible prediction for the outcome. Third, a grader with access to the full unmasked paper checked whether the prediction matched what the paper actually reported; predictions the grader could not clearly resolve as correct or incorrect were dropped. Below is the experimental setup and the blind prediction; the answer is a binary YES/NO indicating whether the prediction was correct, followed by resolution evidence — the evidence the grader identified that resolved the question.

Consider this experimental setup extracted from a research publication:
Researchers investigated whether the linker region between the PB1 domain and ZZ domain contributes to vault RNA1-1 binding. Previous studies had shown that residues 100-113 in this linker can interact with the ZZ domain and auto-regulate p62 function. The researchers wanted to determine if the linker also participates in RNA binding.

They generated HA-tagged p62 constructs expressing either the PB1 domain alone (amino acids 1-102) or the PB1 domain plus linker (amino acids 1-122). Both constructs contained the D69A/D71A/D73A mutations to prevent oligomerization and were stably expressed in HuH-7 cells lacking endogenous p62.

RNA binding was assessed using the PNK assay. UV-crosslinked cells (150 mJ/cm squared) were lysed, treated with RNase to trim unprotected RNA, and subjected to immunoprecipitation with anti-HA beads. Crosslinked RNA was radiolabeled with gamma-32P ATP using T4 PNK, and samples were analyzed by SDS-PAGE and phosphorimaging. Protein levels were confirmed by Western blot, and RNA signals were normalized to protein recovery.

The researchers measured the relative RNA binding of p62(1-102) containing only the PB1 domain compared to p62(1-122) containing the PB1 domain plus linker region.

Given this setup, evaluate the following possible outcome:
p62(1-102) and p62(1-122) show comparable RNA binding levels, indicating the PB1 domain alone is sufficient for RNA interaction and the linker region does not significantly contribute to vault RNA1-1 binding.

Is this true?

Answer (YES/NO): NO